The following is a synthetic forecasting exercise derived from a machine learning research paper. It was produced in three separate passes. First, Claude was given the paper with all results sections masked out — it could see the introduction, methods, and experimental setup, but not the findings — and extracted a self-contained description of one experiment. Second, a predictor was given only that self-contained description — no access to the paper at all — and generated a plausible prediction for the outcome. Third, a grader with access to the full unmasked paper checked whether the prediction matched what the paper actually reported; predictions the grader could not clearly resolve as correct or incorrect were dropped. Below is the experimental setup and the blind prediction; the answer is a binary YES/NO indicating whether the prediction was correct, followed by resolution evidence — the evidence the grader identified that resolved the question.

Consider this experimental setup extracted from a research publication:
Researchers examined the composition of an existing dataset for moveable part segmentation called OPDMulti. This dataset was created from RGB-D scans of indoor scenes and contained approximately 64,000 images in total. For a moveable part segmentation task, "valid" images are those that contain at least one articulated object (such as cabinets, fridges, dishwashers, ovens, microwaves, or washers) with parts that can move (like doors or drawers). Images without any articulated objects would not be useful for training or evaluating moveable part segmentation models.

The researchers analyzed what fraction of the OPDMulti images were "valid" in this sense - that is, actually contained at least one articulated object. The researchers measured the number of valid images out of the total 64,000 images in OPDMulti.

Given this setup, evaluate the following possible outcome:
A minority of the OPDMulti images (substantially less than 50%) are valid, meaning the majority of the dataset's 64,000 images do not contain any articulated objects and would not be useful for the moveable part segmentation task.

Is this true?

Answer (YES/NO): YES